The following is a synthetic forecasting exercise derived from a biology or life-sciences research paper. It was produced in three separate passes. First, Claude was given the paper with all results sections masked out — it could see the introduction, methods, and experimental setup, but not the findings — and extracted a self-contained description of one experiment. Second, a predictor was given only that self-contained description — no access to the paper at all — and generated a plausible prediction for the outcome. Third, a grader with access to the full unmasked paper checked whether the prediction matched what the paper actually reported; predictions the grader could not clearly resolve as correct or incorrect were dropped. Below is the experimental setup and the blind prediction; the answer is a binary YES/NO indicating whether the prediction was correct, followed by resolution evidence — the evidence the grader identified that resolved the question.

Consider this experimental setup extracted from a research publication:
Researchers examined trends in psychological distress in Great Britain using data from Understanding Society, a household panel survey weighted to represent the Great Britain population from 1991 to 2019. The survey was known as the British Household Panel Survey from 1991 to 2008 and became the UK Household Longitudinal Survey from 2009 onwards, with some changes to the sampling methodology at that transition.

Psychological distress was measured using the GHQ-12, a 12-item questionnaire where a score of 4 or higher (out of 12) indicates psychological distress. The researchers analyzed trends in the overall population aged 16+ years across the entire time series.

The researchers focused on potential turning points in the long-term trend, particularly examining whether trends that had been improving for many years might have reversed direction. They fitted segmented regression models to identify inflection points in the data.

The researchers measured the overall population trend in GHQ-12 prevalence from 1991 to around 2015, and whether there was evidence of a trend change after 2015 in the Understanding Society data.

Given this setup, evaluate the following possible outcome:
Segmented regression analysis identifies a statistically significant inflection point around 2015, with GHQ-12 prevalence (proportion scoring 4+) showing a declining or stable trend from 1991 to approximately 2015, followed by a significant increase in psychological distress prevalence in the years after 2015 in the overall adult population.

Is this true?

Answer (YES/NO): YES